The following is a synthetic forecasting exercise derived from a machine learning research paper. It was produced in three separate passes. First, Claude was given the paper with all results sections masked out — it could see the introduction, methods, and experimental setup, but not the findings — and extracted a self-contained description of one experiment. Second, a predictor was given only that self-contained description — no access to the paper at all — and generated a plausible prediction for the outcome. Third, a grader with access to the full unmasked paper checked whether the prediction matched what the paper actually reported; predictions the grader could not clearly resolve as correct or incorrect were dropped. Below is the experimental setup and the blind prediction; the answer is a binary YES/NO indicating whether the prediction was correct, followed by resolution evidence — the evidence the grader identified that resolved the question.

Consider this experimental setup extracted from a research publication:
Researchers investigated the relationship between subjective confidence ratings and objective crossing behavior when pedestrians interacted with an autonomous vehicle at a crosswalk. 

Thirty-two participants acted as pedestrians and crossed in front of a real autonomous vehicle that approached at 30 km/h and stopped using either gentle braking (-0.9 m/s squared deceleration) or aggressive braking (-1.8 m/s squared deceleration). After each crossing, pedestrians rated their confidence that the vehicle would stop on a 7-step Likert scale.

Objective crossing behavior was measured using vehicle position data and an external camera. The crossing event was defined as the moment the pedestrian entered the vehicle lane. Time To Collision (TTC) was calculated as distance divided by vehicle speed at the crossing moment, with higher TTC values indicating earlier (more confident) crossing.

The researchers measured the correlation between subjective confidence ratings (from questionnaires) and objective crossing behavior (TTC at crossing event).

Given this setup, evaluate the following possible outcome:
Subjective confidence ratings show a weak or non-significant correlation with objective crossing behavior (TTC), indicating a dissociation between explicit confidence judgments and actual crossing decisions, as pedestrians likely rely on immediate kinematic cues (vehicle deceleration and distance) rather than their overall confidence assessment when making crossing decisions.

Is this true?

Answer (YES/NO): NO